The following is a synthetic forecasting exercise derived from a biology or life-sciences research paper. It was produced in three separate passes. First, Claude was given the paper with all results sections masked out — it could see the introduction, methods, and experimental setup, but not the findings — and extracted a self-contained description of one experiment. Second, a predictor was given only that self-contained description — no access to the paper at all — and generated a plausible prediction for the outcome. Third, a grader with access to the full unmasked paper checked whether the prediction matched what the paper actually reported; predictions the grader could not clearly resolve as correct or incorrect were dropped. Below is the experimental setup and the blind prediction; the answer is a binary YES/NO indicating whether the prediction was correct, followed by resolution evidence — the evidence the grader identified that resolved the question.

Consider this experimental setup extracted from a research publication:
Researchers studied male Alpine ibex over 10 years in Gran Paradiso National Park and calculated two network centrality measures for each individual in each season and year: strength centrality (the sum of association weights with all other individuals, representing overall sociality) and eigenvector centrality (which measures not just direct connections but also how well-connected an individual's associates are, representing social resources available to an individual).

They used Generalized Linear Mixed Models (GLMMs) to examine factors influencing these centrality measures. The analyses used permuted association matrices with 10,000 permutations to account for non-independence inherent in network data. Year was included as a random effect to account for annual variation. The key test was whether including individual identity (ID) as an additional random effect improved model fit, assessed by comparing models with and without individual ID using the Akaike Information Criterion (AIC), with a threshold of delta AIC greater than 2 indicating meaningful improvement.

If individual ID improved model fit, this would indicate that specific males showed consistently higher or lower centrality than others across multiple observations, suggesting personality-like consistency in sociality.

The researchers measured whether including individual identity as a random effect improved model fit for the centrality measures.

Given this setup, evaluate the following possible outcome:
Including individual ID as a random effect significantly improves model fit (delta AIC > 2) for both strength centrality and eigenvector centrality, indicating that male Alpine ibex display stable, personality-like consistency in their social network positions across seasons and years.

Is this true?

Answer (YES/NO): YES